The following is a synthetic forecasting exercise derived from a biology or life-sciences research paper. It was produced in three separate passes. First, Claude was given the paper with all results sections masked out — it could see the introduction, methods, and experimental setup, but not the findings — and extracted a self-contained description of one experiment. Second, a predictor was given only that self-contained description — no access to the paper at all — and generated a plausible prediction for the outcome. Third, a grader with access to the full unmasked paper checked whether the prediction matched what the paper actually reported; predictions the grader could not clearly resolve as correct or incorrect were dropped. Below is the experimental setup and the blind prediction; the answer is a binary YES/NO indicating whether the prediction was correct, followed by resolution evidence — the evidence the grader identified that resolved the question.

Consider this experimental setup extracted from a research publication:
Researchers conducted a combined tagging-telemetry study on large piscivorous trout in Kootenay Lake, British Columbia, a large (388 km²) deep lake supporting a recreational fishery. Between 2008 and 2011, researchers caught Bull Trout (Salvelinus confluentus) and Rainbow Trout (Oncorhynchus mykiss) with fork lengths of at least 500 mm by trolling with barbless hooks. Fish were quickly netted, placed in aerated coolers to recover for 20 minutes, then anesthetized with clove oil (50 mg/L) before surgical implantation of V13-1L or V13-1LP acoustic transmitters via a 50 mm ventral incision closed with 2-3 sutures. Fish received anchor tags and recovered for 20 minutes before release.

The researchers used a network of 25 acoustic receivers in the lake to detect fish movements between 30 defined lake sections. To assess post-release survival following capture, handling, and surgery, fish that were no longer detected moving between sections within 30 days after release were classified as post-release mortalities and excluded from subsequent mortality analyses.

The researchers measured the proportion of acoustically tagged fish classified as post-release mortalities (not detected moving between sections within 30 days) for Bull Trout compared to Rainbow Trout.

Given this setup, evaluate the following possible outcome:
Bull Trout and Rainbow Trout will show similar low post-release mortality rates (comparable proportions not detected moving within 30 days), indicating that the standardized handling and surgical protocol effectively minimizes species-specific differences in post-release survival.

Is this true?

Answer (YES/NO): NO